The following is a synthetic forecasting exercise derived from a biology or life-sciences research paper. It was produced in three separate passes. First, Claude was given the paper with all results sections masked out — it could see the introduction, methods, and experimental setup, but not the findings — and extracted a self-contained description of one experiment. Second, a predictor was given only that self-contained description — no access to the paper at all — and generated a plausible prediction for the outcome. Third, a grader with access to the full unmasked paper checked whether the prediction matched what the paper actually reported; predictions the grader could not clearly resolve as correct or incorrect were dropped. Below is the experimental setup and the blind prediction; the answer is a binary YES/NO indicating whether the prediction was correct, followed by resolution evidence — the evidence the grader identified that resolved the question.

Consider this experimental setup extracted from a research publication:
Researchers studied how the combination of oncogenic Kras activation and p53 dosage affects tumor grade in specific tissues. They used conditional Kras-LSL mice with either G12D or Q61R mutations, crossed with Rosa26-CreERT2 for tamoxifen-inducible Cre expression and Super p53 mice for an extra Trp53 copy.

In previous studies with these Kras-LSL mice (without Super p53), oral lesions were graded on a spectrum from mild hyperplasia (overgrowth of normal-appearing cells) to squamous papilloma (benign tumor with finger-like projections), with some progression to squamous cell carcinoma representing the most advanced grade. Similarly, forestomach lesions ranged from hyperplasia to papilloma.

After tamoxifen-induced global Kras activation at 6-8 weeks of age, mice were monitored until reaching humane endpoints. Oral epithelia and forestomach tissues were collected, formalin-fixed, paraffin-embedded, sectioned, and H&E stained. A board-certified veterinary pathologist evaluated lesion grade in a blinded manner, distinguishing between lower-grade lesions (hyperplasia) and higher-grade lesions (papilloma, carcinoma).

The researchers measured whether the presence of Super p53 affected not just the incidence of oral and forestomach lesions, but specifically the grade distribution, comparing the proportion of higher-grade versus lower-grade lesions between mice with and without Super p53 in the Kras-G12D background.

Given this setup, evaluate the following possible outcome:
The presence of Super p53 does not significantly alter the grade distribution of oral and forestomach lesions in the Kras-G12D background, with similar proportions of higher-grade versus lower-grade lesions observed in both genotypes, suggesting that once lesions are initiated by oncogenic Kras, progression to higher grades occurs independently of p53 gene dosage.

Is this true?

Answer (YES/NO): NO